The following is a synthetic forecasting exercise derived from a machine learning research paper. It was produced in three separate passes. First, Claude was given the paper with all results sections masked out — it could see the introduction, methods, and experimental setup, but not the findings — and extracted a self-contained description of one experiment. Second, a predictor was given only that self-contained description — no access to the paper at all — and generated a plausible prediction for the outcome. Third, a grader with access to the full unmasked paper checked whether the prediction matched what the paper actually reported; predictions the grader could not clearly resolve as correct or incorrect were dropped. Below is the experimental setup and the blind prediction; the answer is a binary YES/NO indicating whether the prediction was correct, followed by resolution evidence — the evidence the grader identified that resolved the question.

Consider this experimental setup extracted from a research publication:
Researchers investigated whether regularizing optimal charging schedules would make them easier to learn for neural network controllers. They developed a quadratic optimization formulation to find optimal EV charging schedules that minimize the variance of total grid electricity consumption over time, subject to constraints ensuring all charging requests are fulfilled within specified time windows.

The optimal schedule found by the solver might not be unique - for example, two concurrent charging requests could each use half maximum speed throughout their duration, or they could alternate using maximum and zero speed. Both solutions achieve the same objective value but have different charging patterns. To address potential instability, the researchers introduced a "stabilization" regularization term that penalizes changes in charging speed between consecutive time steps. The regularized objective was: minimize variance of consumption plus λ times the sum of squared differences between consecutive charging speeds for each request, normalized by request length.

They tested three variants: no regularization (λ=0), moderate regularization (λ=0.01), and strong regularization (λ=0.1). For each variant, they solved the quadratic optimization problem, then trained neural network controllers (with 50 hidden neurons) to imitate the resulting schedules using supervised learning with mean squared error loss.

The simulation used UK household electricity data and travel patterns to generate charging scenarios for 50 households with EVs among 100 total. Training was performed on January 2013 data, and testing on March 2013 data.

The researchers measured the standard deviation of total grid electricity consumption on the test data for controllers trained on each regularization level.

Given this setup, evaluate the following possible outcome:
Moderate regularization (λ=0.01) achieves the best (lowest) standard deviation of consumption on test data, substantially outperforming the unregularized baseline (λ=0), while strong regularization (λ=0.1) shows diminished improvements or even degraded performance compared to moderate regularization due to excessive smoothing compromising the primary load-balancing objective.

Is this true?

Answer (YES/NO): NO